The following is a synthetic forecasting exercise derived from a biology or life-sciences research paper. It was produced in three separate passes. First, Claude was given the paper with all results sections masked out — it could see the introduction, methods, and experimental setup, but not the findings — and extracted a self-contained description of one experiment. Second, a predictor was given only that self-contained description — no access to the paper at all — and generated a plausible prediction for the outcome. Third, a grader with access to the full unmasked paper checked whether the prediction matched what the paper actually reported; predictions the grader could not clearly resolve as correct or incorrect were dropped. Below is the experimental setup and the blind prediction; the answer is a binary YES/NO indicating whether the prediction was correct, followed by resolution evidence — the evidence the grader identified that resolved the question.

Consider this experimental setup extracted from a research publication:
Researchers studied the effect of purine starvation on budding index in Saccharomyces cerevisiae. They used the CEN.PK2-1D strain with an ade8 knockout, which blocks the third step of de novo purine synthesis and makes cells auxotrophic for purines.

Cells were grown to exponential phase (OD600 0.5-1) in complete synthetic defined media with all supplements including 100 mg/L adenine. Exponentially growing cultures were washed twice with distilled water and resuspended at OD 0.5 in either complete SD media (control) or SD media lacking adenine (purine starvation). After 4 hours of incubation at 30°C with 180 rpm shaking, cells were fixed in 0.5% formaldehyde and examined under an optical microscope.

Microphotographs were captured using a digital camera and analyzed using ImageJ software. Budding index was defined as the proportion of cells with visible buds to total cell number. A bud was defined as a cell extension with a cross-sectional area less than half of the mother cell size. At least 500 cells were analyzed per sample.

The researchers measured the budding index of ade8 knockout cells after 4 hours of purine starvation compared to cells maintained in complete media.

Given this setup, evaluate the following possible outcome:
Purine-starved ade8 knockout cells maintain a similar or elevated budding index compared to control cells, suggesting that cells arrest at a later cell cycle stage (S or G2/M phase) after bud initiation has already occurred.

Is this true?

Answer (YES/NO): NO